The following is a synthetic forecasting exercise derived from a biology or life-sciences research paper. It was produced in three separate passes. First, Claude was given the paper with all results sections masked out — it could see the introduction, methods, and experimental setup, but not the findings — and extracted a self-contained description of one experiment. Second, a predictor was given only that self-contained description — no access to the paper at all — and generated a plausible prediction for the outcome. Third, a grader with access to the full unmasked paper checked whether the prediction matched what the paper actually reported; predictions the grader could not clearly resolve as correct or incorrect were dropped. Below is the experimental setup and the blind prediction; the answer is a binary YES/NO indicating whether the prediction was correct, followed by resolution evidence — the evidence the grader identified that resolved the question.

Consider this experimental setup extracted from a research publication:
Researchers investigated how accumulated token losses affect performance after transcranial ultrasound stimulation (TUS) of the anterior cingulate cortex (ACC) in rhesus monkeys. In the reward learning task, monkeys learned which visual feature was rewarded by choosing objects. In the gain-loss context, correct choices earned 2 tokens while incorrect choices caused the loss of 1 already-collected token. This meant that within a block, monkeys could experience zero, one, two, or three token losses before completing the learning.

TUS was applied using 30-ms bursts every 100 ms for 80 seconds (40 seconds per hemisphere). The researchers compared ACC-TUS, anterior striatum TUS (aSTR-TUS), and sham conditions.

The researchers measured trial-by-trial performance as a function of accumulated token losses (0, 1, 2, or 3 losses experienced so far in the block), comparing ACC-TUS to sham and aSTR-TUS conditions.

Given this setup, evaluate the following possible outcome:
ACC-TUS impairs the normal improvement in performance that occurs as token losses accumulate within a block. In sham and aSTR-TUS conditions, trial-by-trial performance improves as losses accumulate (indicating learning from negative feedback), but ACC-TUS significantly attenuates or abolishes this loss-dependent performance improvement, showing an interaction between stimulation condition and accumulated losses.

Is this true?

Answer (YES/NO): NO